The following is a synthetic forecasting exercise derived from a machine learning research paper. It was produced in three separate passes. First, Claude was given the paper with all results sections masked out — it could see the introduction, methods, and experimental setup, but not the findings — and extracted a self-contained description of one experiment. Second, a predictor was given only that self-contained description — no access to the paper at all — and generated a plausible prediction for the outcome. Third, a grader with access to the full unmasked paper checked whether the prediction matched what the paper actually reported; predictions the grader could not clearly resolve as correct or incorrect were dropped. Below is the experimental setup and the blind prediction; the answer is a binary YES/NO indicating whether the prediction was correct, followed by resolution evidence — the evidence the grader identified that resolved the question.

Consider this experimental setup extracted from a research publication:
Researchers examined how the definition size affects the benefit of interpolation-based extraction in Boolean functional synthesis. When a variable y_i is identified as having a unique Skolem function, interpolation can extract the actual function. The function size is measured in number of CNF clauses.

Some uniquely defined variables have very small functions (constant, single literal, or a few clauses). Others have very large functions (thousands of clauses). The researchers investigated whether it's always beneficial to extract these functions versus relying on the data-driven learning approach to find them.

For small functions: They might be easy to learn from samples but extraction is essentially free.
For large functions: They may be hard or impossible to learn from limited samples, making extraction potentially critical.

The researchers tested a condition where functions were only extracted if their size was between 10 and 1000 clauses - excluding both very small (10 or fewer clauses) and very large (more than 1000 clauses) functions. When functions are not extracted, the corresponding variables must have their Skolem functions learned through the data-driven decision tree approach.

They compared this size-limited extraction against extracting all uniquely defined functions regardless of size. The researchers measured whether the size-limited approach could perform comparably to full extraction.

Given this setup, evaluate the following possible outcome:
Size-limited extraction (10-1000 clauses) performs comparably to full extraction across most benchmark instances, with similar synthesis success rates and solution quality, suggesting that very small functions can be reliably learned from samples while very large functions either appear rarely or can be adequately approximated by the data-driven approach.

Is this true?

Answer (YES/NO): NO